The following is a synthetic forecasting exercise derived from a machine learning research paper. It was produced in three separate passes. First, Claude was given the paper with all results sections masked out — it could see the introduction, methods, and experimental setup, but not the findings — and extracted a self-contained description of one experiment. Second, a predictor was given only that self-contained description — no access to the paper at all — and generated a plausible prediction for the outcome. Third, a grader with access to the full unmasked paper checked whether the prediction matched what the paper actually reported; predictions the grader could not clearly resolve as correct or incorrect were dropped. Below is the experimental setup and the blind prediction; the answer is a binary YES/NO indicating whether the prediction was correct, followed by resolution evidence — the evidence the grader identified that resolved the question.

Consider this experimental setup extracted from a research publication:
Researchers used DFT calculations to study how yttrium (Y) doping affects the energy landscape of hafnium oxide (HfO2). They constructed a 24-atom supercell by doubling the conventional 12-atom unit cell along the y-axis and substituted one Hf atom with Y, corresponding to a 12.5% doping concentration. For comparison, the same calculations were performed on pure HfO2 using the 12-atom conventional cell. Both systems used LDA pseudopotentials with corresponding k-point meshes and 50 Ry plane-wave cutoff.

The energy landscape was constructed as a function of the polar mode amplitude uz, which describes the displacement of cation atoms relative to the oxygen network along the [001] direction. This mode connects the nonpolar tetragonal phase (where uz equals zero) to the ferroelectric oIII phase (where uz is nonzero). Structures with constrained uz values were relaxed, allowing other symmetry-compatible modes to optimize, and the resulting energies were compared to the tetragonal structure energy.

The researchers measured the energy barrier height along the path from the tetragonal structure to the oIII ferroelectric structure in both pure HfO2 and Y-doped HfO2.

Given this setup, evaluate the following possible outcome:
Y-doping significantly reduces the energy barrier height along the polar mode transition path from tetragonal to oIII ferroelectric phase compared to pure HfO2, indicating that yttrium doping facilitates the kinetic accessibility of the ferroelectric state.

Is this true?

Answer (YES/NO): YES